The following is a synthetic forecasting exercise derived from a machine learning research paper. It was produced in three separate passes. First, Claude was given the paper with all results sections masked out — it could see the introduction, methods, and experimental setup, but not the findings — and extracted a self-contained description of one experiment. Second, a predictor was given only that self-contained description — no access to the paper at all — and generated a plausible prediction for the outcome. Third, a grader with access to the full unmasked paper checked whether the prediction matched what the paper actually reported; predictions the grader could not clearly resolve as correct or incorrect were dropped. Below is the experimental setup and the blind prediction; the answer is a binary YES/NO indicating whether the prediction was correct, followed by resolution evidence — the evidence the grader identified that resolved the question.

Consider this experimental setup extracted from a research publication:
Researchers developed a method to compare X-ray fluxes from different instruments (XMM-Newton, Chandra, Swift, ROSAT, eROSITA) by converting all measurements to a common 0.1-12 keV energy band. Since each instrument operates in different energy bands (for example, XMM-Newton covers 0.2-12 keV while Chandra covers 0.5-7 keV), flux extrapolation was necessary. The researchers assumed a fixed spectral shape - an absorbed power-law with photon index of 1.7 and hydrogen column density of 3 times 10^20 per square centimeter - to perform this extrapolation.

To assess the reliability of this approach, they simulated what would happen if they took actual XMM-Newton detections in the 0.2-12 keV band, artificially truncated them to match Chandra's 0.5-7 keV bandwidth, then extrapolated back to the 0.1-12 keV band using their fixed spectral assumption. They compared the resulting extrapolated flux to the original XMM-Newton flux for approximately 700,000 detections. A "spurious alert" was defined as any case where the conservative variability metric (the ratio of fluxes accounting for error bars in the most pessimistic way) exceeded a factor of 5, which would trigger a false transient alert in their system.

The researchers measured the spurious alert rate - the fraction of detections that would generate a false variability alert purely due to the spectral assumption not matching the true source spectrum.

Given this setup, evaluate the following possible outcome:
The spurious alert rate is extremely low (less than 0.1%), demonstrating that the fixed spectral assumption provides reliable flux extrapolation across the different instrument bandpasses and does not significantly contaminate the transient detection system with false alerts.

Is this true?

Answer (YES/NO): NO